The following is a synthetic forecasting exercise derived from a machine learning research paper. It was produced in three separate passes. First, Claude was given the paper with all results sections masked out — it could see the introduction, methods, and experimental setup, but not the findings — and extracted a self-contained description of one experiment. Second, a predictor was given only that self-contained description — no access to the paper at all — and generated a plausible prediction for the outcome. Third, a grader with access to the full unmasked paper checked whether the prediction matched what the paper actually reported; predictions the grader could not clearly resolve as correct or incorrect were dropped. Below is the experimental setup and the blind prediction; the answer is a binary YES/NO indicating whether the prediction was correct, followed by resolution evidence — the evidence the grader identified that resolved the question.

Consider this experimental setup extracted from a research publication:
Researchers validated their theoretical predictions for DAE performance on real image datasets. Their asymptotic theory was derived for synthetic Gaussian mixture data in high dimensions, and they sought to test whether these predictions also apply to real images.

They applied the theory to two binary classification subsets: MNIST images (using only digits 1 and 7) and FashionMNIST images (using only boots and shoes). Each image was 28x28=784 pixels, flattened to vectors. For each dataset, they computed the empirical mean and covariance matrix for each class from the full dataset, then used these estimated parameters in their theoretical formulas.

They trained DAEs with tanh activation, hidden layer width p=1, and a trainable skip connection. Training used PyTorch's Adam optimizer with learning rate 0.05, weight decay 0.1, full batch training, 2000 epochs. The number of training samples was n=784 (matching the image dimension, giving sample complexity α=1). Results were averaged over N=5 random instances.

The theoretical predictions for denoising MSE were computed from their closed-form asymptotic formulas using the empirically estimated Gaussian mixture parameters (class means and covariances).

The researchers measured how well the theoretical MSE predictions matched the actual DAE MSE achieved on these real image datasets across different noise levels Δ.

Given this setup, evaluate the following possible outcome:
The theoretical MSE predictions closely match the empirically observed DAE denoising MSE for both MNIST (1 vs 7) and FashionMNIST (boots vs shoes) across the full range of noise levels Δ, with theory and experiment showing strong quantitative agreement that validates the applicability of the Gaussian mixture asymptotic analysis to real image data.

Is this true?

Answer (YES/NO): YES